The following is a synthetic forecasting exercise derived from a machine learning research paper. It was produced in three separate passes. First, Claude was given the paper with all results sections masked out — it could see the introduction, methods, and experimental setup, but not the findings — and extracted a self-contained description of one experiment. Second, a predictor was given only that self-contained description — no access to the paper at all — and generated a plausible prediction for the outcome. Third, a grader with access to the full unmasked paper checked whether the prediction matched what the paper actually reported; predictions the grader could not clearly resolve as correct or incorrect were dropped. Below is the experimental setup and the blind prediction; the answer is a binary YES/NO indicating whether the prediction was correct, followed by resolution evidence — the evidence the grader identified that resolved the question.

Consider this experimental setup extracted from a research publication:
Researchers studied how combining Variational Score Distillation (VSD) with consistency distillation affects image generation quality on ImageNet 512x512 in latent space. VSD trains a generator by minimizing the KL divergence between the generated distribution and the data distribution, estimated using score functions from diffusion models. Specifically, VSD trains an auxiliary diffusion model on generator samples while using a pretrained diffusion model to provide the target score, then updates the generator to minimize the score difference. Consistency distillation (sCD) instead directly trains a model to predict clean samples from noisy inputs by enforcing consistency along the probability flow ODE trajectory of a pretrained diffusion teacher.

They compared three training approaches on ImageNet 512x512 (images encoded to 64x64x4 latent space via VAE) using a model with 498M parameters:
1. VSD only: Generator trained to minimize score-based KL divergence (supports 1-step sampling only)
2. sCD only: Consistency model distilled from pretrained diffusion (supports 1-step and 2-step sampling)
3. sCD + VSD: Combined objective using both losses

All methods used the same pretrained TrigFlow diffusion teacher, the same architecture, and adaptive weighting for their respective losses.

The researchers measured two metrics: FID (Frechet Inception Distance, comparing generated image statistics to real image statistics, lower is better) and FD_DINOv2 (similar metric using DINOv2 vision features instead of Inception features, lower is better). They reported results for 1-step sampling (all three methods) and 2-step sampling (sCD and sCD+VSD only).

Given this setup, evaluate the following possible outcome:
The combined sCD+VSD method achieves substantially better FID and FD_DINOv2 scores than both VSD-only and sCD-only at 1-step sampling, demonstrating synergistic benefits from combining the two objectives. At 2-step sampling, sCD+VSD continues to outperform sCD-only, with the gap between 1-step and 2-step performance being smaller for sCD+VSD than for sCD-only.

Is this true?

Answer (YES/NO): NO